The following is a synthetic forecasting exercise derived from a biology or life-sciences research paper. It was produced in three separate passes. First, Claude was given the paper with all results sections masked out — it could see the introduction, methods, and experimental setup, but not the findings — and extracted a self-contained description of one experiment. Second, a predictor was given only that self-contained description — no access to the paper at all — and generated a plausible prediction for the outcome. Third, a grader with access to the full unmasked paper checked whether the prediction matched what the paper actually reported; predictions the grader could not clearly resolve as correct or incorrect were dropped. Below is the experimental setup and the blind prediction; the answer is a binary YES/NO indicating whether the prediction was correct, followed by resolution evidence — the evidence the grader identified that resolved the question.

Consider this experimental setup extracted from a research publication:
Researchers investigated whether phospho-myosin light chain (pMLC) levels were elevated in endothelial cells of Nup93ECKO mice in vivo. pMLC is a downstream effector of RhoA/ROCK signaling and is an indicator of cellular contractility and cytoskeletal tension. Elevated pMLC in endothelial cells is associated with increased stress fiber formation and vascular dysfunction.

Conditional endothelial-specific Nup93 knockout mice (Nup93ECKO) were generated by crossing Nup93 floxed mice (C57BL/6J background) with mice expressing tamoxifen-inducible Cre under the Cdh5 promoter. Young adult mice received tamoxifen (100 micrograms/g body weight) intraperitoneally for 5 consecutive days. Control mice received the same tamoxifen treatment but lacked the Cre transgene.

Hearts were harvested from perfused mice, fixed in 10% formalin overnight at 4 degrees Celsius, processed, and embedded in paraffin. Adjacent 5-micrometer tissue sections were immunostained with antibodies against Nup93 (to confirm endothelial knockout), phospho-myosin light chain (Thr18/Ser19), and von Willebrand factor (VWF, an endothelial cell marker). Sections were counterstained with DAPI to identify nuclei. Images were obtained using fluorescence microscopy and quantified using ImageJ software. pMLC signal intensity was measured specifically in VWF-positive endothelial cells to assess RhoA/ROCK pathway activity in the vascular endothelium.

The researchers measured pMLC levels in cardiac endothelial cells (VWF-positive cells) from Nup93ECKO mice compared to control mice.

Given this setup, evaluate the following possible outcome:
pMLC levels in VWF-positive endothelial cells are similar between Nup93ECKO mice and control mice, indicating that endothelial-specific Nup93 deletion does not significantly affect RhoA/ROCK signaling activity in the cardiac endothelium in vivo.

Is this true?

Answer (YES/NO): NO